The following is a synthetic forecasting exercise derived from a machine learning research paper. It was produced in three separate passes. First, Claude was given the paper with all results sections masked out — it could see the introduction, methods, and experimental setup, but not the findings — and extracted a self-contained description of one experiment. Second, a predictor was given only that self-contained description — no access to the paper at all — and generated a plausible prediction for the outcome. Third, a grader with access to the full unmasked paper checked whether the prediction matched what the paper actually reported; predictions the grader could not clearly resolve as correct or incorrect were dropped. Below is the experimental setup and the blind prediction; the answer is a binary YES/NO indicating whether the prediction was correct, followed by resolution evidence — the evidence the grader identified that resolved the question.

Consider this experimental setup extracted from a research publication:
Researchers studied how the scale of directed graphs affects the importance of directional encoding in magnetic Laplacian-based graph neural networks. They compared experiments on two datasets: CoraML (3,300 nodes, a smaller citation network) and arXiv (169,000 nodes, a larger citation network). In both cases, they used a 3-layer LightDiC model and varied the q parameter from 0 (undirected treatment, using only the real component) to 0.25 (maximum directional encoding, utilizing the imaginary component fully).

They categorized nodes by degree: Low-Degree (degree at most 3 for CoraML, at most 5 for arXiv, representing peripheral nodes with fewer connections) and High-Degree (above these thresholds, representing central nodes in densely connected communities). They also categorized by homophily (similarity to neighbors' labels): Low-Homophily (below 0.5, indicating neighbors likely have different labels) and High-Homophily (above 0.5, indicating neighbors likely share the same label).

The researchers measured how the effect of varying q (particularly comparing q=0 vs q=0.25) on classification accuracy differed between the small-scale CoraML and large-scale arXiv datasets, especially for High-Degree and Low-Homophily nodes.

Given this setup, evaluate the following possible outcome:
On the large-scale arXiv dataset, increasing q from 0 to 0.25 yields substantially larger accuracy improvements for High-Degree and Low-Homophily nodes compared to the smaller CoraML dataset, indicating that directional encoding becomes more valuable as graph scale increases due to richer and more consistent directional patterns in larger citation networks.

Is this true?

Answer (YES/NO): YES